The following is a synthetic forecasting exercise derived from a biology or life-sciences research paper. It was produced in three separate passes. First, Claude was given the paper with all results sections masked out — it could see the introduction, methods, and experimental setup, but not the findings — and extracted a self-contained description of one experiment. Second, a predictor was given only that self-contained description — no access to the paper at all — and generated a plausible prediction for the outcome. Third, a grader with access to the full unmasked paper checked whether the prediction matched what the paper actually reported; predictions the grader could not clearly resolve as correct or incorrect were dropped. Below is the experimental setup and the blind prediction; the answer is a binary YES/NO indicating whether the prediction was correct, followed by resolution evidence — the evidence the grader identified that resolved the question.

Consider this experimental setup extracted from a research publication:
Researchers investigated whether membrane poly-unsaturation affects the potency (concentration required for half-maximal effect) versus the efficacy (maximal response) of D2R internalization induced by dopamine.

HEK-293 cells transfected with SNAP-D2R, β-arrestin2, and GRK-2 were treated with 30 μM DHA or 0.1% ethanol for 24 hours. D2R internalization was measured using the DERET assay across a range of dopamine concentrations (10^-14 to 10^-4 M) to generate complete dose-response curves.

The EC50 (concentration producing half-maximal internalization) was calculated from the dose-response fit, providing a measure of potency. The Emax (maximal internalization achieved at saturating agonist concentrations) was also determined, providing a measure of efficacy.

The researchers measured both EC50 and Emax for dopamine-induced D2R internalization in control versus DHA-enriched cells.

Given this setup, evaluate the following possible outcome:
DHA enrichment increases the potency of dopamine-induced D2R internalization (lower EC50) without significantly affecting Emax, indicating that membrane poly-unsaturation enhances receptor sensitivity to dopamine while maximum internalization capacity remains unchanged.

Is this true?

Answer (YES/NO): NO